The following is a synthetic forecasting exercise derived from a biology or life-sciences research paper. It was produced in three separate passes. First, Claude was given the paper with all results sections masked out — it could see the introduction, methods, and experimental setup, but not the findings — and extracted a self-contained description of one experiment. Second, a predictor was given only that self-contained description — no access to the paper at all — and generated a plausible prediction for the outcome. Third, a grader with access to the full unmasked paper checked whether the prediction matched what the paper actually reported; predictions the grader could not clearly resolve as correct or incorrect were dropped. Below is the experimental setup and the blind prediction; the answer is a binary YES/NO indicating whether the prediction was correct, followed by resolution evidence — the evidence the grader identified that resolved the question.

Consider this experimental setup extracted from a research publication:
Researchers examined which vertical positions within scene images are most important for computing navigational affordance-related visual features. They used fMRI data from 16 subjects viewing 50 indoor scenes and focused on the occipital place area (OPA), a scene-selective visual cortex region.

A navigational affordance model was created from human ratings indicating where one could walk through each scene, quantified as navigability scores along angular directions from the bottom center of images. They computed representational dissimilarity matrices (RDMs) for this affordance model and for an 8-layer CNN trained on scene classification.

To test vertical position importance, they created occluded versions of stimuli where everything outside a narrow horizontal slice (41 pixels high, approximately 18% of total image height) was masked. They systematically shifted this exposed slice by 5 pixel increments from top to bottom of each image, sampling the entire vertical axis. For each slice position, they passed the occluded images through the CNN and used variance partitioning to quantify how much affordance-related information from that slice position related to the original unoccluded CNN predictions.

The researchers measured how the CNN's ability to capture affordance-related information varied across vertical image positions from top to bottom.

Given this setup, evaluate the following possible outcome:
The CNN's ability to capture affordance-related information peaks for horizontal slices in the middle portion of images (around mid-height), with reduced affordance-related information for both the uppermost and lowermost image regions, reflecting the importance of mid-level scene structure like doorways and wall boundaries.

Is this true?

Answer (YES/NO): NO